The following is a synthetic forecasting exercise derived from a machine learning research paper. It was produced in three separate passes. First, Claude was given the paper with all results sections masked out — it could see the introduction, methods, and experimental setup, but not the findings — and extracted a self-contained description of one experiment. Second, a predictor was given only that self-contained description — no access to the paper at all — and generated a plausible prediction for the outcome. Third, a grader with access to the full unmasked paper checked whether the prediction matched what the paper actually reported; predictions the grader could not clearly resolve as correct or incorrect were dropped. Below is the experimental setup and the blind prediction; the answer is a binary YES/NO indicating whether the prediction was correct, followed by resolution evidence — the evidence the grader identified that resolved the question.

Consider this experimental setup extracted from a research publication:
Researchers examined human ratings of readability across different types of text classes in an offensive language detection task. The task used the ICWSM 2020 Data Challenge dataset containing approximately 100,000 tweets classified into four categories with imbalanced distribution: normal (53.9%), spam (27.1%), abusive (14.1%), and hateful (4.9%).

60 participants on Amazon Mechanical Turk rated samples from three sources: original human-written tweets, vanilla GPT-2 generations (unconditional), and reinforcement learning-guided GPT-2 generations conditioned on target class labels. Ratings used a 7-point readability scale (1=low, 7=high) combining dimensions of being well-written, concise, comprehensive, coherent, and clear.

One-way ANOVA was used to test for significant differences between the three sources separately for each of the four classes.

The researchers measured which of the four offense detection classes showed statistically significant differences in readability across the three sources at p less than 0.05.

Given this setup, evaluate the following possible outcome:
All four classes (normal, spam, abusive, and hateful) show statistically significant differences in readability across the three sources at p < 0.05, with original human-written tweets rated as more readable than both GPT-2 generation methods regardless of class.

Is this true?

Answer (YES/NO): NO